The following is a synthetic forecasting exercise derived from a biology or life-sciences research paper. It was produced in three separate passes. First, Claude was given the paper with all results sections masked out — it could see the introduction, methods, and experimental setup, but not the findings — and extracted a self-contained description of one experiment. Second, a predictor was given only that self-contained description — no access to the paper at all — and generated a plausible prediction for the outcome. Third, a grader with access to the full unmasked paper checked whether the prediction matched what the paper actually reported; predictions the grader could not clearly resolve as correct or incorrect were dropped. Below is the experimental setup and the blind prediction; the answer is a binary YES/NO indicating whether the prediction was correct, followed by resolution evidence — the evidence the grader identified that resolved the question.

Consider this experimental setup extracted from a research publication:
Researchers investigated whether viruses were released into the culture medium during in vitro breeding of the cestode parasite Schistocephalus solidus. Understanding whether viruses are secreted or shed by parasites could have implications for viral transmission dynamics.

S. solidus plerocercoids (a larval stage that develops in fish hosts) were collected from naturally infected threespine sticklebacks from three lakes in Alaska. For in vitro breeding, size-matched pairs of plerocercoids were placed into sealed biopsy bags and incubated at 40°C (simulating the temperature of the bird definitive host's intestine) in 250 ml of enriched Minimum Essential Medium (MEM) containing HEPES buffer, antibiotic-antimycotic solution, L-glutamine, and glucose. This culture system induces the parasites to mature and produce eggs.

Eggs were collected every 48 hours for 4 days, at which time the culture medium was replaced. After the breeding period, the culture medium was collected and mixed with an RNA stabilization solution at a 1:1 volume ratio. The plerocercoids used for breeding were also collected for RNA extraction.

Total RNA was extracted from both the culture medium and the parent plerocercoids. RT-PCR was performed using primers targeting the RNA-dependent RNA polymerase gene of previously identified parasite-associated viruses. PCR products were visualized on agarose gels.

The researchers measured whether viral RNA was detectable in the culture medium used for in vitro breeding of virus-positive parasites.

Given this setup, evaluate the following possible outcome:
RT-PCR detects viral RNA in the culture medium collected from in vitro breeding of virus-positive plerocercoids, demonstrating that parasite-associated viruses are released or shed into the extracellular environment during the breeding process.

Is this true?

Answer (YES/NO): YES